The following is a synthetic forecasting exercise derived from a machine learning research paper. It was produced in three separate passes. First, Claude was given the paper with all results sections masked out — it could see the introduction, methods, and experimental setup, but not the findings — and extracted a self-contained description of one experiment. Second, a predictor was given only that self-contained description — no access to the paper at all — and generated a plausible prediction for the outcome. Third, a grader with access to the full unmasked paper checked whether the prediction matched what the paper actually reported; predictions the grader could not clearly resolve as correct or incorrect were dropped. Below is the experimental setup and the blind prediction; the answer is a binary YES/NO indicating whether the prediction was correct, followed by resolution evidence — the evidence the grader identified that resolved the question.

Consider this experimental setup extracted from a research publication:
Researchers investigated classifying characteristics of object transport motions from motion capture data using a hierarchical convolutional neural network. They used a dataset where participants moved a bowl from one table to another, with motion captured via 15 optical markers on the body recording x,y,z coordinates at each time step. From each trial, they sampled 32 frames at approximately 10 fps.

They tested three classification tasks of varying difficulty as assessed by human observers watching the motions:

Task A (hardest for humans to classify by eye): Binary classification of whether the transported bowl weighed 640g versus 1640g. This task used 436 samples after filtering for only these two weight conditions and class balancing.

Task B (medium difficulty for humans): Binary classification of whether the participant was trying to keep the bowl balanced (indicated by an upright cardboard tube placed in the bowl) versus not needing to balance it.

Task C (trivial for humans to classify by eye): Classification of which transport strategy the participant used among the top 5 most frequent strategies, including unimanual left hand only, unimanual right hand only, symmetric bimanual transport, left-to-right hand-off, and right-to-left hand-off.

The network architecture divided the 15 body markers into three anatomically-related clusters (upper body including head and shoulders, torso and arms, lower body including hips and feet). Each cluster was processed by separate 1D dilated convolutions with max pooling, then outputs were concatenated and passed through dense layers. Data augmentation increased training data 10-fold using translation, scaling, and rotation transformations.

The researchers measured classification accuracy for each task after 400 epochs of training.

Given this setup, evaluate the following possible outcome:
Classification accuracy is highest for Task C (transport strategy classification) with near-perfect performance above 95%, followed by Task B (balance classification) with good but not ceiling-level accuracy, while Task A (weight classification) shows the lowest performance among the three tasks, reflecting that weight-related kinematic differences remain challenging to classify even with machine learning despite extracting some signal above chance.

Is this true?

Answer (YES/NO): NO